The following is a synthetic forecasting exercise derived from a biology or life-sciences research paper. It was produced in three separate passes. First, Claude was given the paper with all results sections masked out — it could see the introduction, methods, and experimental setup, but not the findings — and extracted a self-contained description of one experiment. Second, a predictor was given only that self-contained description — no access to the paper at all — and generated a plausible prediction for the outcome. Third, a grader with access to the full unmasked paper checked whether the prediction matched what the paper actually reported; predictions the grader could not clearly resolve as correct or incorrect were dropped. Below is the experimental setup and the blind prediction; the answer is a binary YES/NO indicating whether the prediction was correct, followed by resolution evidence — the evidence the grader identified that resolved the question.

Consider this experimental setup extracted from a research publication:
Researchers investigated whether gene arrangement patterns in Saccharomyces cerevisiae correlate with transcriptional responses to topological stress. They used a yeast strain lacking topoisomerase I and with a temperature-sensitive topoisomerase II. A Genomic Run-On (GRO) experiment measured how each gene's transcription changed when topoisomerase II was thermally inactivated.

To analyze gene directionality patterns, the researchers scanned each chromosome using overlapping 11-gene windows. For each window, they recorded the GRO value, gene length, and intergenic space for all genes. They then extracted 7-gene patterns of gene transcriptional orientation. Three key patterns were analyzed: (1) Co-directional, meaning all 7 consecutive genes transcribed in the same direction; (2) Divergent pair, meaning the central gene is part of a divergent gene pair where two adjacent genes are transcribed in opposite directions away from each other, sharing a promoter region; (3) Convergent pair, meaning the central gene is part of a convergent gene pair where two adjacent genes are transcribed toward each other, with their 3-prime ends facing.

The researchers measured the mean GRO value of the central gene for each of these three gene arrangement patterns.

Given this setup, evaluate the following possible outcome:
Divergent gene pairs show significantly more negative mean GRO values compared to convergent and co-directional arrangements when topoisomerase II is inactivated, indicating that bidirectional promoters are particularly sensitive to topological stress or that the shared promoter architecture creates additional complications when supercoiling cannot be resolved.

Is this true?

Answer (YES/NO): NO